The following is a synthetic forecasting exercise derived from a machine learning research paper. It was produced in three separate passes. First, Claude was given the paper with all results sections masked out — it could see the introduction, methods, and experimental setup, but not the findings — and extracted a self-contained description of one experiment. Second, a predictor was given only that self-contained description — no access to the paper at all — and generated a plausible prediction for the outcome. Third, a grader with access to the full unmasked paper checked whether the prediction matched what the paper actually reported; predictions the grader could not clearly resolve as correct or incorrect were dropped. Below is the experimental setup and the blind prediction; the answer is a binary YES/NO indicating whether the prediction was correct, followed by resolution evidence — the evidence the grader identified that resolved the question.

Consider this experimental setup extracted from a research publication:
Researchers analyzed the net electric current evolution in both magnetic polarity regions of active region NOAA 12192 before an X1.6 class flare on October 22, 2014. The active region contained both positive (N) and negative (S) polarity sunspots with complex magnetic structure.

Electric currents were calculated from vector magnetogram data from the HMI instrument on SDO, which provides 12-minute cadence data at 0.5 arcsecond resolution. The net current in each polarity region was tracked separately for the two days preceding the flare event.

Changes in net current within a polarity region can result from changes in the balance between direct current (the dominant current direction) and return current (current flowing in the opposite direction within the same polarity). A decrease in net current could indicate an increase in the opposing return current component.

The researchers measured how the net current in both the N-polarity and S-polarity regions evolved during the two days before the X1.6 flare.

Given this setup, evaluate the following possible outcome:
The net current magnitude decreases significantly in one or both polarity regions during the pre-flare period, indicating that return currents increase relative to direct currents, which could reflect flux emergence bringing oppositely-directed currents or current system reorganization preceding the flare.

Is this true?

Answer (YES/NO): YES